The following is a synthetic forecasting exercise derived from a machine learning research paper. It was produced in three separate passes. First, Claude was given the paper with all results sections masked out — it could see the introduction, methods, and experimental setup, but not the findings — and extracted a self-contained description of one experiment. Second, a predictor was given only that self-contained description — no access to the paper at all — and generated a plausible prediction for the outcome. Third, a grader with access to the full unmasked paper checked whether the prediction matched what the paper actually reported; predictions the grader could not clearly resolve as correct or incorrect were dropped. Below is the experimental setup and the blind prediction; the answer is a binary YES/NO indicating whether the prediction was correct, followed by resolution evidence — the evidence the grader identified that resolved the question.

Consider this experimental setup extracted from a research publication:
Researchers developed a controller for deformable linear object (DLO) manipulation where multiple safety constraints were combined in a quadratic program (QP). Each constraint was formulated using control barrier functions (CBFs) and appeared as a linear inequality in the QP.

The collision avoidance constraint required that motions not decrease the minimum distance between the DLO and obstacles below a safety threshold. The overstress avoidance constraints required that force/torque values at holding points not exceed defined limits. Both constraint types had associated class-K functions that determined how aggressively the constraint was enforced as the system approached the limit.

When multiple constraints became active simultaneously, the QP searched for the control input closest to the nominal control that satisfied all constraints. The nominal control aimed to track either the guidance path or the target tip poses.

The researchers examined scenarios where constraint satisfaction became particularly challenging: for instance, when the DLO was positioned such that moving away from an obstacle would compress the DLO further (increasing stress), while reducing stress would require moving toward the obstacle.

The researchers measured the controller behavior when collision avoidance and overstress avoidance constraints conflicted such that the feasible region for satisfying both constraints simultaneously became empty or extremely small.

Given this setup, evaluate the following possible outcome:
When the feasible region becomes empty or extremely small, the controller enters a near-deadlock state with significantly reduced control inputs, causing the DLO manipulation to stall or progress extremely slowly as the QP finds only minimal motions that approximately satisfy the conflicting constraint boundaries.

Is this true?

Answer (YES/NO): NO